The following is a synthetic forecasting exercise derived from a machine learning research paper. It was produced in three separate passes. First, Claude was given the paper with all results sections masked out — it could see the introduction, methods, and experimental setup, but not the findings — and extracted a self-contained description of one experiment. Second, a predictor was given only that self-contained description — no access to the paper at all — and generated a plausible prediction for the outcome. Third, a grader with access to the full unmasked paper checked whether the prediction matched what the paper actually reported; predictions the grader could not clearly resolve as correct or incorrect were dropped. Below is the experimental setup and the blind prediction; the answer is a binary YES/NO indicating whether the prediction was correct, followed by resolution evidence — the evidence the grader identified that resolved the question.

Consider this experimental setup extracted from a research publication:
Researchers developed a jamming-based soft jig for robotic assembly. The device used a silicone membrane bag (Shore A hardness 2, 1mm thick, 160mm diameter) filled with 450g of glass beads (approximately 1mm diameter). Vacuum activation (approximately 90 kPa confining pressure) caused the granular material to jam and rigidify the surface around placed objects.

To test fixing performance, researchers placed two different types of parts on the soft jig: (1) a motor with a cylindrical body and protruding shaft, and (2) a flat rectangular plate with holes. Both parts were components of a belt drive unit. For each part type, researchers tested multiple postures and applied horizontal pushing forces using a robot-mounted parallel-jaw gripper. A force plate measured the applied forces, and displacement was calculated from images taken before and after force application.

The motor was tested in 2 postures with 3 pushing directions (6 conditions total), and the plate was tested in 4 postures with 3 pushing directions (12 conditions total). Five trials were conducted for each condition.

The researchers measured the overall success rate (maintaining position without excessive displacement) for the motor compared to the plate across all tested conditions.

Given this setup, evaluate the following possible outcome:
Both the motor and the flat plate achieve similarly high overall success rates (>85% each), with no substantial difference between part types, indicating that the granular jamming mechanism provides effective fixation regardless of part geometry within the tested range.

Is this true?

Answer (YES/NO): NO